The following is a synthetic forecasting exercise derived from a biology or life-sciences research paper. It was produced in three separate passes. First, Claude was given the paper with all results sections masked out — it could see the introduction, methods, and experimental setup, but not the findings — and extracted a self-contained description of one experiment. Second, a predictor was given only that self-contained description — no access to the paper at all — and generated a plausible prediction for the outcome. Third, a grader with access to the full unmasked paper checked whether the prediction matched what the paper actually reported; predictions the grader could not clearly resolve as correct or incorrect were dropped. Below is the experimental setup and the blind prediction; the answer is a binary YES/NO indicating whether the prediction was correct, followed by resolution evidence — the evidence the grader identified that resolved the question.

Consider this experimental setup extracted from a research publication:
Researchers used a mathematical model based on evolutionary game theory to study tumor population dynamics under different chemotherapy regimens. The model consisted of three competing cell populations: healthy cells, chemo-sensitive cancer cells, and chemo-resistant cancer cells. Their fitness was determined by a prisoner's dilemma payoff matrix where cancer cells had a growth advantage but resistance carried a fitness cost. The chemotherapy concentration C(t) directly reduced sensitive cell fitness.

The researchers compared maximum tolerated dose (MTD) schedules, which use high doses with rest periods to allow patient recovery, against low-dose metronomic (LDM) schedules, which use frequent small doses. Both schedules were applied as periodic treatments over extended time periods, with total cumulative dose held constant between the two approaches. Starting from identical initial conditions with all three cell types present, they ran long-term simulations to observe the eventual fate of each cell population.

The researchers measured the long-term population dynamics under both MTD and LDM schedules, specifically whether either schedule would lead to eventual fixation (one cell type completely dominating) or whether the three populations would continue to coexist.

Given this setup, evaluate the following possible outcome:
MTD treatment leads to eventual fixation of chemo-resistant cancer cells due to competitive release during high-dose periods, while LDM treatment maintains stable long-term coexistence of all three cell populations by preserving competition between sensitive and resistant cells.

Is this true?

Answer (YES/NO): NO